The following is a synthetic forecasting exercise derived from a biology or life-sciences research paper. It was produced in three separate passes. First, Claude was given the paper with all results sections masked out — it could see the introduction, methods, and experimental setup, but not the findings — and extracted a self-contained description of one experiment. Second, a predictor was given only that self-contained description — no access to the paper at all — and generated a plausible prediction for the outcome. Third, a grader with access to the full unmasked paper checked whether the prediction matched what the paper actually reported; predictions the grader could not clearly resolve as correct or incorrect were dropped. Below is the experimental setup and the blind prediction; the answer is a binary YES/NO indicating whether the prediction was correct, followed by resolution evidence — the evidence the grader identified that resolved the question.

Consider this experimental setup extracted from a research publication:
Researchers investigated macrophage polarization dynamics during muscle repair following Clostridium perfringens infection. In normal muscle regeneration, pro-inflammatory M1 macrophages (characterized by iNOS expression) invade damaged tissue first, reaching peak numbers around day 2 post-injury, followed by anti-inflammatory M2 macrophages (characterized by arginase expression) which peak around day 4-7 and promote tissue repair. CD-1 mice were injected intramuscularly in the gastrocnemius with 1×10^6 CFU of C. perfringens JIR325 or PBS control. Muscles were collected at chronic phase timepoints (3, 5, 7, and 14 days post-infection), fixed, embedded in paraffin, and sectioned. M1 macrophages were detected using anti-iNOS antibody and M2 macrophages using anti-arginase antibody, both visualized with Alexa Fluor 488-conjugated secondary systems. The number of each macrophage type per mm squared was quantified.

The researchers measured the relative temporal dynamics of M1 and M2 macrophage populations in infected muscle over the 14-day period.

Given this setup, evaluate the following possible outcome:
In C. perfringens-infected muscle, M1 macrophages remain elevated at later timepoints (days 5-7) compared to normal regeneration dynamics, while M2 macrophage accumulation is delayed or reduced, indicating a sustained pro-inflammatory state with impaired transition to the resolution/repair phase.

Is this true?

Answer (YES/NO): NO